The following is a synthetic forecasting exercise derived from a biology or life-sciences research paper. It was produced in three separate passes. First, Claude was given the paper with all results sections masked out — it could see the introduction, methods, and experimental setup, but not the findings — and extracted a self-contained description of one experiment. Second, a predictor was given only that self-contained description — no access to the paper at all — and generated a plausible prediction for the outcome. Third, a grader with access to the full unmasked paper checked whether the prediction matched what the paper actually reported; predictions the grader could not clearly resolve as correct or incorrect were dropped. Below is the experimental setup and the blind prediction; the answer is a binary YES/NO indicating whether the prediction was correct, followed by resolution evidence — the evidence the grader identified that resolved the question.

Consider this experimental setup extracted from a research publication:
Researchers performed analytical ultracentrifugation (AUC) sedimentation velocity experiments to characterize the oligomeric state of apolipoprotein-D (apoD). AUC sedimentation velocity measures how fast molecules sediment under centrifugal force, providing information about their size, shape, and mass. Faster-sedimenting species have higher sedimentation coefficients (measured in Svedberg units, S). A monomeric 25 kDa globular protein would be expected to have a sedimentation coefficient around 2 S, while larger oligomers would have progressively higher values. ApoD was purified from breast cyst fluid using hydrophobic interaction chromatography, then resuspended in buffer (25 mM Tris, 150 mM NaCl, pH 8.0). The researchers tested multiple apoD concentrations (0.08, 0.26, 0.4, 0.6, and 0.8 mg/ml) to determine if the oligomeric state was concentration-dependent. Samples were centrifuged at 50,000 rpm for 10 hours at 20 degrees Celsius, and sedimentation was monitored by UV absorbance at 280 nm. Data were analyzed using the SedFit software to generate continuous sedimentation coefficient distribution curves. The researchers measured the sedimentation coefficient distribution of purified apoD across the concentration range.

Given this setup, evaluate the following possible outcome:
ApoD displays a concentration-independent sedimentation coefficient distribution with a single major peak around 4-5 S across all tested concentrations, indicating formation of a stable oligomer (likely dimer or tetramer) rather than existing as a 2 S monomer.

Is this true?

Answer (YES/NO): NO